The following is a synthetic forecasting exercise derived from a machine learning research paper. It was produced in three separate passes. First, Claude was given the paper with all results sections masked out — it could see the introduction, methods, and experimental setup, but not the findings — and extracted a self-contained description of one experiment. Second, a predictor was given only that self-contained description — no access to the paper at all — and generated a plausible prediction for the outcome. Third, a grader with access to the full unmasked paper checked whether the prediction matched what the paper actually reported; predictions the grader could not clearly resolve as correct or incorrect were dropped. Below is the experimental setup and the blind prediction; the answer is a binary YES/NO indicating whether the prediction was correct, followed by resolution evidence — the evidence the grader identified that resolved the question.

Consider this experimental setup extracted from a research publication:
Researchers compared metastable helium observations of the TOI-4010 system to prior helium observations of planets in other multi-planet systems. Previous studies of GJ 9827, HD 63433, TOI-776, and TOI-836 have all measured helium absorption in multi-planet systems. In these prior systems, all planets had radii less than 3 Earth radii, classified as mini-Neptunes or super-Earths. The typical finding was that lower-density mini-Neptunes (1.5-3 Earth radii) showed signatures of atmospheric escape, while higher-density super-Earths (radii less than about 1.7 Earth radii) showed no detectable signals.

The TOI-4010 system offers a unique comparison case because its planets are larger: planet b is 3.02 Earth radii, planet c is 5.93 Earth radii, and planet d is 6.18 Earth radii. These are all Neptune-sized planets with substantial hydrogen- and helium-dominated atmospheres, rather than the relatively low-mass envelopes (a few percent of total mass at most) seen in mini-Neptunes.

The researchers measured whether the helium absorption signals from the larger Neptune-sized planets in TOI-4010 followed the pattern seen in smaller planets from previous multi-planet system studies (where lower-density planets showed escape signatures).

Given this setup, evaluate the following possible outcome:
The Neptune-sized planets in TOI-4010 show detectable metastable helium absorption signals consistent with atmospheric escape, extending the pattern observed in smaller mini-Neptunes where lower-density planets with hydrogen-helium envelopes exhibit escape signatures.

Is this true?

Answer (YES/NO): NO